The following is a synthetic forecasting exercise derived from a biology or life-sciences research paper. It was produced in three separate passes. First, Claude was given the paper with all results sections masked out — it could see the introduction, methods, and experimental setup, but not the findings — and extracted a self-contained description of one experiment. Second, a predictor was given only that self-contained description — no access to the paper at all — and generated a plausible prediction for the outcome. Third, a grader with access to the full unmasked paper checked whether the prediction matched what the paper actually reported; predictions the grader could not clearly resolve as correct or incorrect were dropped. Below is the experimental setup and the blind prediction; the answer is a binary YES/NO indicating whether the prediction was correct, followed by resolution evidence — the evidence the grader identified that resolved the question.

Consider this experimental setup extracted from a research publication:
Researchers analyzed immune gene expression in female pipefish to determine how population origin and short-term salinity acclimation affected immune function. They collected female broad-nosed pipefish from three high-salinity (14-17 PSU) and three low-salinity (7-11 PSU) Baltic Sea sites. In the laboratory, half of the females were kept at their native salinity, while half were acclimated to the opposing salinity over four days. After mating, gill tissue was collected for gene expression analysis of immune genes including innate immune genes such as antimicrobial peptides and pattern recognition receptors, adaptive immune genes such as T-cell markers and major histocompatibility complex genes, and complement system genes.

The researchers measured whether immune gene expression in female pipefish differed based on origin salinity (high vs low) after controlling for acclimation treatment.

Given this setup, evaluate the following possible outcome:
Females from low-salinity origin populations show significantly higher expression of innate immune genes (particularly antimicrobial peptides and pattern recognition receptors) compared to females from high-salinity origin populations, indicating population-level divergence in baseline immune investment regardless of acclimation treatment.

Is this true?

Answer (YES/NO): NO